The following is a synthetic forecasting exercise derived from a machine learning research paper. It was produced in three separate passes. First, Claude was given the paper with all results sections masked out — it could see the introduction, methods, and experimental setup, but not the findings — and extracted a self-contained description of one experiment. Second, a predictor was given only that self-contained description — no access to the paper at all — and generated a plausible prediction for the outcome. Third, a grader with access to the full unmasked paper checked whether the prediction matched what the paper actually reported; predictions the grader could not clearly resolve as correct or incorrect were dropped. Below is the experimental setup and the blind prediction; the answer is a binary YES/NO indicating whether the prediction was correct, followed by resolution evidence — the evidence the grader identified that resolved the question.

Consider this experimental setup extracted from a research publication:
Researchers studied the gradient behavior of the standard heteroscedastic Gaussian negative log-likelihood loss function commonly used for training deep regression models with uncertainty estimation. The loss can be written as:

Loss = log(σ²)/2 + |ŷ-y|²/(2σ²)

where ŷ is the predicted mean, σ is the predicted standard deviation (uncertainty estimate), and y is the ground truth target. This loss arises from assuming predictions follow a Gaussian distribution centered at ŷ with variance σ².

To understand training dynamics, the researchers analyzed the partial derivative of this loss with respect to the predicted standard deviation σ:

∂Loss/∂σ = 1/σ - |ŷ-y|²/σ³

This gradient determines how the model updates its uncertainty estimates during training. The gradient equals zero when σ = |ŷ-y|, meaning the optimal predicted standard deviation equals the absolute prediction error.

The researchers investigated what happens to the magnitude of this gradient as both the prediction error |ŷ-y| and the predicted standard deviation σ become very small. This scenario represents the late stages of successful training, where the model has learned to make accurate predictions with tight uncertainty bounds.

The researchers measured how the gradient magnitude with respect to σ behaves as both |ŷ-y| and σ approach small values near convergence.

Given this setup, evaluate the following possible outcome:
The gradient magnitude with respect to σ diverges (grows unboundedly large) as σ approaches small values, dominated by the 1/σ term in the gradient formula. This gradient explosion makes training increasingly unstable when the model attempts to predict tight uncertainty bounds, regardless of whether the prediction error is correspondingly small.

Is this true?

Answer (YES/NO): NO